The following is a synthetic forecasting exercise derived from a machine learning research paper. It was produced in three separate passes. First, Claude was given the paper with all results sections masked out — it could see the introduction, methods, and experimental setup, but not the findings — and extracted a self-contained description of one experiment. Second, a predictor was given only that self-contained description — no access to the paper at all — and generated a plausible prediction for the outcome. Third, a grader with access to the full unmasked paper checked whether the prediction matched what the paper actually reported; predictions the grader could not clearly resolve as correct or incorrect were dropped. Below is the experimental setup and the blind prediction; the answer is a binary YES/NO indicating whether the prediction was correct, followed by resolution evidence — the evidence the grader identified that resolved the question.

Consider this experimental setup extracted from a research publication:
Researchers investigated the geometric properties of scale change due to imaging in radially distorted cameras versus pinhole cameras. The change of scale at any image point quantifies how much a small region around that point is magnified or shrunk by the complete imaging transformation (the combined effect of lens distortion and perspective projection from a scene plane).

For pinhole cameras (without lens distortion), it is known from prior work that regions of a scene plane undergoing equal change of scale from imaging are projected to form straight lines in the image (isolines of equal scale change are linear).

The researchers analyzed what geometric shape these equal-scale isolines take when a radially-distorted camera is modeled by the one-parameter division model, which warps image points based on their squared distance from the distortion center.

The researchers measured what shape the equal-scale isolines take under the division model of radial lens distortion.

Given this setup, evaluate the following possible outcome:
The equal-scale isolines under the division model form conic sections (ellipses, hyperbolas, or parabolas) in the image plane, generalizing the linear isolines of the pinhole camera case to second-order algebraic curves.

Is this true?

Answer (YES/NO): NO